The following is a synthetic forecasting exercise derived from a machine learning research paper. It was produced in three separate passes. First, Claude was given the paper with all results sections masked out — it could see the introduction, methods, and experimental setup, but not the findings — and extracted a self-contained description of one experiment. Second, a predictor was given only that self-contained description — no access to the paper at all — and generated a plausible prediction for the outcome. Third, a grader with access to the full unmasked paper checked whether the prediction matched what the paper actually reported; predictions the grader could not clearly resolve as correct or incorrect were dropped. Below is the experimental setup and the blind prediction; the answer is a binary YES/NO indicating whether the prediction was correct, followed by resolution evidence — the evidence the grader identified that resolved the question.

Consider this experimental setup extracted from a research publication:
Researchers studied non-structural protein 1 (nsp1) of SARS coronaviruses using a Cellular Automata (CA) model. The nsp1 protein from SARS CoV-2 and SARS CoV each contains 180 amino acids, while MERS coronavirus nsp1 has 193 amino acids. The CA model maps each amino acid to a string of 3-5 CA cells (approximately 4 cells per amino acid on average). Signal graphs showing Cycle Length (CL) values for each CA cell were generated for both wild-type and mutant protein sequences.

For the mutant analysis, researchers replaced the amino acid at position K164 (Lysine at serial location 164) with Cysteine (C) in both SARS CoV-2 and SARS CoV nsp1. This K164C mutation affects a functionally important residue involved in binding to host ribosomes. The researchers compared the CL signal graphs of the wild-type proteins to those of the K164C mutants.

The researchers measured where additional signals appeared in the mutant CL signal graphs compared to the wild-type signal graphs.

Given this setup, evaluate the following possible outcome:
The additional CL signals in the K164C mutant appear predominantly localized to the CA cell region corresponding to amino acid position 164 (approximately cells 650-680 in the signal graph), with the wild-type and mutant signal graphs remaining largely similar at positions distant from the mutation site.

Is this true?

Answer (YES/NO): YES